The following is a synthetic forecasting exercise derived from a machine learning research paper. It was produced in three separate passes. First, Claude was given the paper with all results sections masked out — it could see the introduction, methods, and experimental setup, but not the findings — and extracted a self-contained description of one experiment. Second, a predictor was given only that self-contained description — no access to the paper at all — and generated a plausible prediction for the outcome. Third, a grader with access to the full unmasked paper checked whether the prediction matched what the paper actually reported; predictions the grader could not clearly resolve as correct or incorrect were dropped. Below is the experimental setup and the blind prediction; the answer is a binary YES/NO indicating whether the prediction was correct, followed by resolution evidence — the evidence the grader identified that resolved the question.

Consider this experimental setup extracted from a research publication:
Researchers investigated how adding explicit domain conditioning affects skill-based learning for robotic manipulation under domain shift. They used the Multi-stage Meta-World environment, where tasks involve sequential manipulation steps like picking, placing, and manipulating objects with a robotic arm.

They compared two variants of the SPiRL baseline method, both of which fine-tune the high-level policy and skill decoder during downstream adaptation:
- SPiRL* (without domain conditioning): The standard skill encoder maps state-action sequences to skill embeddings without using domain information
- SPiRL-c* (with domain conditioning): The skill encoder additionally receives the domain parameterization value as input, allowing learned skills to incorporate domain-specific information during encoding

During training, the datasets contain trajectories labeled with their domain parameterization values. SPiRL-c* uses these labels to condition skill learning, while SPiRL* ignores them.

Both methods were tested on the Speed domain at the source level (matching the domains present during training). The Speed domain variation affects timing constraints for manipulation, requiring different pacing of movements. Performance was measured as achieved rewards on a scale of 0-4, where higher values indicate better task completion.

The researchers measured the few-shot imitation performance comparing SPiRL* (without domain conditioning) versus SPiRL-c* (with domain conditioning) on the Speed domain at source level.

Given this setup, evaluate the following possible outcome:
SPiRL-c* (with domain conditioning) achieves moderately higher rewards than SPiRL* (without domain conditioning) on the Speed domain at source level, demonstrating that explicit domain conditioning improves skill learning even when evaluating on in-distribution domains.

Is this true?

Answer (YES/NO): NO